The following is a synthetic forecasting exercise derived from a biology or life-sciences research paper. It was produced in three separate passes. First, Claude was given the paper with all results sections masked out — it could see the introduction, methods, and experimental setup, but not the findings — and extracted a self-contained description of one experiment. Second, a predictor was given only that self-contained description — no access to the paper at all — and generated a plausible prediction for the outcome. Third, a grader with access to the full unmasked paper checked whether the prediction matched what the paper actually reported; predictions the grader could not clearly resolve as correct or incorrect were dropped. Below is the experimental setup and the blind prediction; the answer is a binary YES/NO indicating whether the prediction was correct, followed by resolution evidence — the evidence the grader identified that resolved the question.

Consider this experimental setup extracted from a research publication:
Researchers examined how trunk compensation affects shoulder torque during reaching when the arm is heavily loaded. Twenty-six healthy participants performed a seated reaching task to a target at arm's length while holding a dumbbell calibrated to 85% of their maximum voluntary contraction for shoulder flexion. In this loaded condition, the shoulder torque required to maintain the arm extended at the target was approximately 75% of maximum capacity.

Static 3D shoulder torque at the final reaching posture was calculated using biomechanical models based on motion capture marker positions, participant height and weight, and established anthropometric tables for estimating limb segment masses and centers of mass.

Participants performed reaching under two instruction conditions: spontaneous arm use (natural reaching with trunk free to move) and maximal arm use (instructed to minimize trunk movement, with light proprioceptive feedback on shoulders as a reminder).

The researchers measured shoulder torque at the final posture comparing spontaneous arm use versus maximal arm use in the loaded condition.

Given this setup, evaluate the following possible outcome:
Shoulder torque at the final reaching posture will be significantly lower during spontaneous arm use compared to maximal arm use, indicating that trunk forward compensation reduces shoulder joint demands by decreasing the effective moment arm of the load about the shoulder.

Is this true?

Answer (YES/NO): YES